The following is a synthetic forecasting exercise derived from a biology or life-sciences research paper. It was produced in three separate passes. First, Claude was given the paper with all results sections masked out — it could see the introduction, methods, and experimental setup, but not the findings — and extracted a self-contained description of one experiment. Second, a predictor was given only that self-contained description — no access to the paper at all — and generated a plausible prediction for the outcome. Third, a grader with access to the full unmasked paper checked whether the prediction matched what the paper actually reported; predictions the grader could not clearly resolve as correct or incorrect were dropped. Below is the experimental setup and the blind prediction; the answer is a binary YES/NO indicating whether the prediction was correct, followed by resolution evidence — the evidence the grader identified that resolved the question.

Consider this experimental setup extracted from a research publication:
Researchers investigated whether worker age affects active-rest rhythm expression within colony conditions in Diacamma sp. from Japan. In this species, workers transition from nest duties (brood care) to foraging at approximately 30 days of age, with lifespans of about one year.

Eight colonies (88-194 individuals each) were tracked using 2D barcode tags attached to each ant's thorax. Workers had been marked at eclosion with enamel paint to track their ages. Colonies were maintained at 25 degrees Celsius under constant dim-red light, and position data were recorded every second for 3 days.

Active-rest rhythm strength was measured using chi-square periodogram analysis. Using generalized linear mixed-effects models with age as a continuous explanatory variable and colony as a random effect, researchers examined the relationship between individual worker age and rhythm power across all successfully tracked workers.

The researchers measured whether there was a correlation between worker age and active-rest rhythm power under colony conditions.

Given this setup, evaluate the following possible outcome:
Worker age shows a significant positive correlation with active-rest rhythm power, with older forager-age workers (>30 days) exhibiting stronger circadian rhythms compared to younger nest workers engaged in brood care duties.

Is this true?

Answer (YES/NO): NO